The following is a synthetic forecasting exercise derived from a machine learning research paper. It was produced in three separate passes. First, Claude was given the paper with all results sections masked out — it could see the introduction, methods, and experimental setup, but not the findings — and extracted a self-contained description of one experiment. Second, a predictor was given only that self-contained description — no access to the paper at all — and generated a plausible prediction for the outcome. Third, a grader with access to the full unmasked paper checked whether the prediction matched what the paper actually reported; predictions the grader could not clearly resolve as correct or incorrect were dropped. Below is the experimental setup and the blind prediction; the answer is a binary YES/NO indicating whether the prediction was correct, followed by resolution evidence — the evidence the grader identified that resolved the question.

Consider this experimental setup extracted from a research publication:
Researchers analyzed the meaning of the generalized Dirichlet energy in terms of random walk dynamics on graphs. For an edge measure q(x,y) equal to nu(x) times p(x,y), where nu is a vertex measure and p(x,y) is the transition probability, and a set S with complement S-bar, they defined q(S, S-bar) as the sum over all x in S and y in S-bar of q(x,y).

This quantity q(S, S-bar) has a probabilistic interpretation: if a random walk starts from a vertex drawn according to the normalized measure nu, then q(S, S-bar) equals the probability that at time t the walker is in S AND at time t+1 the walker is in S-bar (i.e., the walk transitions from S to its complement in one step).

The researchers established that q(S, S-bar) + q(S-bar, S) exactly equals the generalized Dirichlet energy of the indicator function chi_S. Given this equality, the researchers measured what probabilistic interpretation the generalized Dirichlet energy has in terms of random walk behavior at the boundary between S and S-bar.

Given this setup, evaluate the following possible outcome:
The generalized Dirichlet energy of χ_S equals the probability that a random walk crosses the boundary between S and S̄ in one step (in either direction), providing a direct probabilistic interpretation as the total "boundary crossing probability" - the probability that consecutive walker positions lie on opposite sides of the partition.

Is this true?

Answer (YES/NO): YES